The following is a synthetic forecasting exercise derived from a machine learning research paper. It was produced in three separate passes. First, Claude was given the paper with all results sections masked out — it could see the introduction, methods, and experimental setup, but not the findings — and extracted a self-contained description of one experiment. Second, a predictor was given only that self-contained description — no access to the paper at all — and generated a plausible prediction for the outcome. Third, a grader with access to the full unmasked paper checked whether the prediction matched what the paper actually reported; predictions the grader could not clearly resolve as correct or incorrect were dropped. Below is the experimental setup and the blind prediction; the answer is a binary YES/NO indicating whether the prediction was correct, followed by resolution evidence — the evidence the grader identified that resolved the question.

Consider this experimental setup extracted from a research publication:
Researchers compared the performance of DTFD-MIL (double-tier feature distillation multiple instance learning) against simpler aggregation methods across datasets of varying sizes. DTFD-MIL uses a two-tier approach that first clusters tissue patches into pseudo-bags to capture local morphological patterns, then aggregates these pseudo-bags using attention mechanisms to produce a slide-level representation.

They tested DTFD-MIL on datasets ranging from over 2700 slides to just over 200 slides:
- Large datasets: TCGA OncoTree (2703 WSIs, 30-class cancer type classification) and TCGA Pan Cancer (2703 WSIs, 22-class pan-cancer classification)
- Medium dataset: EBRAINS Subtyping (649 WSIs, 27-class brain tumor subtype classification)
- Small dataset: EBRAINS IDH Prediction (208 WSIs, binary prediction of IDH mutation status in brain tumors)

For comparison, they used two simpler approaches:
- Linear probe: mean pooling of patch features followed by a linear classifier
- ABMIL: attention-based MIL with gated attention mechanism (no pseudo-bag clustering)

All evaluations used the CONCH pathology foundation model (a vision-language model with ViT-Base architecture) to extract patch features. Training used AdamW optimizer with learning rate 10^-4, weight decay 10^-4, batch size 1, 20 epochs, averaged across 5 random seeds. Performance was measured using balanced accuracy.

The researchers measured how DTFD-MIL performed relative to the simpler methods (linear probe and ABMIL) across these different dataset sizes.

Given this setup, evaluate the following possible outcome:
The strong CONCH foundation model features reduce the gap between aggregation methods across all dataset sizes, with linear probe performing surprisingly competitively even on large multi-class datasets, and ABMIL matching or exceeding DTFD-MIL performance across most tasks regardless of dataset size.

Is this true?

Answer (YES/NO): YES